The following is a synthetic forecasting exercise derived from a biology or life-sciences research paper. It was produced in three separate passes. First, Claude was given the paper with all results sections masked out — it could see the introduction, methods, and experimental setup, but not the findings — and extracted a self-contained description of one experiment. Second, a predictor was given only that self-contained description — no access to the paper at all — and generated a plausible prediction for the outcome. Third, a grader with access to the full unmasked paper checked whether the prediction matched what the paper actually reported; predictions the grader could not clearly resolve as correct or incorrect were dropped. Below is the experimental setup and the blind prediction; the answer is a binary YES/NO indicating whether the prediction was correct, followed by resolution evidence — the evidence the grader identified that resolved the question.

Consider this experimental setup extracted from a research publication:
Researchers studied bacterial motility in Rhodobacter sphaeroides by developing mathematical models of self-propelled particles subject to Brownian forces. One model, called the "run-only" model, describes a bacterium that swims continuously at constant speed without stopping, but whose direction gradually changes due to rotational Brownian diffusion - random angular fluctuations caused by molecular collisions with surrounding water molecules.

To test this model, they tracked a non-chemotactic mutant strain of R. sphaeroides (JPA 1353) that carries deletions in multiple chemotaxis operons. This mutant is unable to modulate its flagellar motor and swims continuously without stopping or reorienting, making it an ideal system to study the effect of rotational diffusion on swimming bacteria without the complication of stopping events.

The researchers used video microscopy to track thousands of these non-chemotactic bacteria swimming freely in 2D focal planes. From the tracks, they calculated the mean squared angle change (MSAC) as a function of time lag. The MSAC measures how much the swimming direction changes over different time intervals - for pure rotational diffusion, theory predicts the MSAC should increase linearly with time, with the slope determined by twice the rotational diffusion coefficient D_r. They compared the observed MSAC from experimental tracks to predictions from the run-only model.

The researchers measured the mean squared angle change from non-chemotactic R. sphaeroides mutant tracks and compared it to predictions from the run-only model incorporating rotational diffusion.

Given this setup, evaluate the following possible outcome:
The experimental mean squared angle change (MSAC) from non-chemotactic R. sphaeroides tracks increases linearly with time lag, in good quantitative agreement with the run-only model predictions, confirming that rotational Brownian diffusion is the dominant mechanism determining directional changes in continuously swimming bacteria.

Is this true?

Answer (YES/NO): NO